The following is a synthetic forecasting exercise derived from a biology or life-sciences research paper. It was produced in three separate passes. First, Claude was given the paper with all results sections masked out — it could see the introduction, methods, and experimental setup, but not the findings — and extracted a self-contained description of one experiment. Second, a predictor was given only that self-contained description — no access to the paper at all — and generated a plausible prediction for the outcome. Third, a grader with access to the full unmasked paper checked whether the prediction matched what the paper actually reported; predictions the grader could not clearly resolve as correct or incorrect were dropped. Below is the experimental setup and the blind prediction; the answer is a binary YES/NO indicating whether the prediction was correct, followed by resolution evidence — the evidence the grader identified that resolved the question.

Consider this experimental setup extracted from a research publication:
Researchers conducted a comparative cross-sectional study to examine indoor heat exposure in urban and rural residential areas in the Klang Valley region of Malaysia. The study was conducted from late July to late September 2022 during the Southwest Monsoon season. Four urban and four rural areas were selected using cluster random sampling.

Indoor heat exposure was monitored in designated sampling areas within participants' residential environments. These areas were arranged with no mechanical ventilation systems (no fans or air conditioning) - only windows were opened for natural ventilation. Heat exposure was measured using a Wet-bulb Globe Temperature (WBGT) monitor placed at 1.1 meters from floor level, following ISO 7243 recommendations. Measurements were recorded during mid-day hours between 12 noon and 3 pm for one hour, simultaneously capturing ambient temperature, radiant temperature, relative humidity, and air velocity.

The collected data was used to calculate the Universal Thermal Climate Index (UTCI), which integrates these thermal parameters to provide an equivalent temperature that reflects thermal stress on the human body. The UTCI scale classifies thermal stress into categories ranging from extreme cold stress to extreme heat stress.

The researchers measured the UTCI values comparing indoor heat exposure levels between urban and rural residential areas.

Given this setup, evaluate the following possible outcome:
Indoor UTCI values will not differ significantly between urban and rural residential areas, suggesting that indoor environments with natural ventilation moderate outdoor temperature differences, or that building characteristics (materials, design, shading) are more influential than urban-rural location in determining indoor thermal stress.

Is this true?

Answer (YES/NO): NO